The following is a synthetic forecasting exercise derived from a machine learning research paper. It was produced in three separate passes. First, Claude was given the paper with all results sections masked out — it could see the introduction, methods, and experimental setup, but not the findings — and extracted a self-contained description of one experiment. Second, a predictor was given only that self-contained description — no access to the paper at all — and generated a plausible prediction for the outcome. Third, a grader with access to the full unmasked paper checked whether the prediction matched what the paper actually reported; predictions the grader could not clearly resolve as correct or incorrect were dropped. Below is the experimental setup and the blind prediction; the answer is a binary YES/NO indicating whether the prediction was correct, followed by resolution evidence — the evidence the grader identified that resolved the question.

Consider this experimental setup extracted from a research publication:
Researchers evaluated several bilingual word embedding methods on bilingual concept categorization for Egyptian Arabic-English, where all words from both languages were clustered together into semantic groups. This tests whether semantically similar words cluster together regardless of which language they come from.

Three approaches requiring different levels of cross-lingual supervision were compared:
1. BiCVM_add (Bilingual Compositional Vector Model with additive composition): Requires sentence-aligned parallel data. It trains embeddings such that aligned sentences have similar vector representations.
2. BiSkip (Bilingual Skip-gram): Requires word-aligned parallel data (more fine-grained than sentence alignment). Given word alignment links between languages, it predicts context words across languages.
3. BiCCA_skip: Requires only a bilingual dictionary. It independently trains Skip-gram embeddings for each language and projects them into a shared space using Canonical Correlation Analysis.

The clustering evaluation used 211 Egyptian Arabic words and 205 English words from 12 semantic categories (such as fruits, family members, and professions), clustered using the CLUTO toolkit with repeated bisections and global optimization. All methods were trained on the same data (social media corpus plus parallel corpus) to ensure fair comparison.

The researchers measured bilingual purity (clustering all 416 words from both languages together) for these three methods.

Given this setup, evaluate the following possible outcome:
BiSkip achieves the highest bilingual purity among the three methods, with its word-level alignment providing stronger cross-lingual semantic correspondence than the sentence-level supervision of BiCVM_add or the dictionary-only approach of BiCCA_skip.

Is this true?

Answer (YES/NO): NO